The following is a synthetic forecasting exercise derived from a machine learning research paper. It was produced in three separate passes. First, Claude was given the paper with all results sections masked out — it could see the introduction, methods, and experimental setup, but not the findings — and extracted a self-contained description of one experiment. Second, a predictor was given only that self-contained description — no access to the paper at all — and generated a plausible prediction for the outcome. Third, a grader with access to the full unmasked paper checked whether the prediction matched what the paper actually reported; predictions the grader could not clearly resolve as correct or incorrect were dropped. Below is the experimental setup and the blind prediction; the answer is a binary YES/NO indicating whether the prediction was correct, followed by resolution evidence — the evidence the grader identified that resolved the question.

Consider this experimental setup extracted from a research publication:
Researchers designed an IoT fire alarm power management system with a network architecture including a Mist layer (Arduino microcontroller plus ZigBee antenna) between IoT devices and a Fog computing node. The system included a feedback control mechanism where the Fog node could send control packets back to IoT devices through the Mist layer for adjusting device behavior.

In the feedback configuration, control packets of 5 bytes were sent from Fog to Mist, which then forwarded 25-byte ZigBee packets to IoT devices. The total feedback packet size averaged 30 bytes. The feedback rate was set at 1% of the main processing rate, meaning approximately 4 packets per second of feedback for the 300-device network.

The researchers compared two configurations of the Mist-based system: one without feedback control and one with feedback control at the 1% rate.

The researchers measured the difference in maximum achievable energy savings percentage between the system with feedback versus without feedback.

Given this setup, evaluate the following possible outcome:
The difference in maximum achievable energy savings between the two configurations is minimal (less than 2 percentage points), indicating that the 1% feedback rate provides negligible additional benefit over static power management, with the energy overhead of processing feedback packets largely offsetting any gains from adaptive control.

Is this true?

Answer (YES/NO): YES